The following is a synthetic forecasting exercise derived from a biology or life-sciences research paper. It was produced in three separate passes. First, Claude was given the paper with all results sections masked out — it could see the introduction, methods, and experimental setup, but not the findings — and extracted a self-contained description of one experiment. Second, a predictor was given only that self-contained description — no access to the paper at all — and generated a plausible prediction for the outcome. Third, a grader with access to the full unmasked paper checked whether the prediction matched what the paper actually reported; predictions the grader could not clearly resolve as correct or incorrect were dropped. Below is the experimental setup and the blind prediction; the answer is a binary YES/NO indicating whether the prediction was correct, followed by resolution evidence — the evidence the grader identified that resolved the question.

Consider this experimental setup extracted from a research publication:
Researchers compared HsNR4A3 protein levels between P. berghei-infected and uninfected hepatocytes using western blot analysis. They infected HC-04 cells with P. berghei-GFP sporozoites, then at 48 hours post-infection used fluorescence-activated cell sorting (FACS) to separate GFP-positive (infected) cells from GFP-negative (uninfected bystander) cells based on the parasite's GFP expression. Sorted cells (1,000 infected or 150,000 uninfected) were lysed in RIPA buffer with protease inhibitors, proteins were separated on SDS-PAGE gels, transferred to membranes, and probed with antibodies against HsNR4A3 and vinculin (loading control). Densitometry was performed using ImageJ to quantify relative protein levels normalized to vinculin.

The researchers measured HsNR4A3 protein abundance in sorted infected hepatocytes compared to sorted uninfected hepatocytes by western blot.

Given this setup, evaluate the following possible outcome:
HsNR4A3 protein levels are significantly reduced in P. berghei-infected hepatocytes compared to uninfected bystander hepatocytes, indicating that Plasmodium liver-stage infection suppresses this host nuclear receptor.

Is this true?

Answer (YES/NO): NO